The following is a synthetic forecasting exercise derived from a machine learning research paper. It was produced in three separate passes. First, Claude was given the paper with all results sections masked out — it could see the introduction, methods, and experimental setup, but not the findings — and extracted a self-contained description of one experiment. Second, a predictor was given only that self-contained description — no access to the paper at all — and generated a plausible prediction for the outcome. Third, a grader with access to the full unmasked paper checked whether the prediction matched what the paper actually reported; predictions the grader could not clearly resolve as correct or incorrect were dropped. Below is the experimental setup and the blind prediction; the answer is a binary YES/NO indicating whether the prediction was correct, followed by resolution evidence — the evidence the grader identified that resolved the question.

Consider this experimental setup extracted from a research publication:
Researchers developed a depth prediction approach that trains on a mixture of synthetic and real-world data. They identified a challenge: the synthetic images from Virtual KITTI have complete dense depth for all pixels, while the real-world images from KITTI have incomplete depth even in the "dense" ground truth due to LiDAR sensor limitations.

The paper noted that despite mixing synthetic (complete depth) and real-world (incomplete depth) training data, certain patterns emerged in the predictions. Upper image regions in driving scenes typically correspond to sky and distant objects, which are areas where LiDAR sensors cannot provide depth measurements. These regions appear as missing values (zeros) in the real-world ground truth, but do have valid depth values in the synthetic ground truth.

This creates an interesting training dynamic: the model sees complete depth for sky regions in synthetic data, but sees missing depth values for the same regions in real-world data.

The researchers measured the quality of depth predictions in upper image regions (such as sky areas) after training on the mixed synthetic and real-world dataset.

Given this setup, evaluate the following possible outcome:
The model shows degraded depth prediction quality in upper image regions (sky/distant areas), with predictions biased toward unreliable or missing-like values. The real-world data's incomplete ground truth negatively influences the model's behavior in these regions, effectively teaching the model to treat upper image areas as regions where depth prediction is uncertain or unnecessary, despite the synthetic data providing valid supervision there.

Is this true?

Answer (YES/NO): YES